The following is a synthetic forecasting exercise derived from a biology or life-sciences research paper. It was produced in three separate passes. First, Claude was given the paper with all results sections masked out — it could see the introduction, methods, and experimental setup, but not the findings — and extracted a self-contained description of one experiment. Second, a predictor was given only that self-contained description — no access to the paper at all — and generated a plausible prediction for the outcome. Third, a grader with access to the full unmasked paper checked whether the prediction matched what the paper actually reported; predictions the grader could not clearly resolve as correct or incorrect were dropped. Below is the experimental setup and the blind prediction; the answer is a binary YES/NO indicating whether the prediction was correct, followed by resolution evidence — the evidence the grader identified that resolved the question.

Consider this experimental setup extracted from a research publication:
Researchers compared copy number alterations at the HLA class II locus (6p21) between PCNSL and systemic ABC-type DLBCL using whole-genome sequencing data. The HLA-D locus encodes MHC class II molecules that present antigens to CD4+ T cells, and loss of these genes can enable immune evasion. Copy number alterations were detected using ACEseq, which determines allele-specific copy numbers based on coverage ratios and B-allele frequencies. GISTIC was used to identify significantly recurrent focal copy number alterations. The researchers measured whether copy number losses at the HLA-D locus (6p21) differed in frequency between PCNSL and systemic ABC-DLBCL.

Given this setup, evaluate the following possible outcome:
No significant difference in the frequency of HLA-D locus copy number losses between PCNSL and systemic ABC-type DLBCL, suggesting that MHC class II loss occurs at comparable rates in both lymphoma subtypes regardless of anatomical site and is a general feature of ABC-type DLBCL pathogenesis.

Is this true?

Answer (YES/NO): NO